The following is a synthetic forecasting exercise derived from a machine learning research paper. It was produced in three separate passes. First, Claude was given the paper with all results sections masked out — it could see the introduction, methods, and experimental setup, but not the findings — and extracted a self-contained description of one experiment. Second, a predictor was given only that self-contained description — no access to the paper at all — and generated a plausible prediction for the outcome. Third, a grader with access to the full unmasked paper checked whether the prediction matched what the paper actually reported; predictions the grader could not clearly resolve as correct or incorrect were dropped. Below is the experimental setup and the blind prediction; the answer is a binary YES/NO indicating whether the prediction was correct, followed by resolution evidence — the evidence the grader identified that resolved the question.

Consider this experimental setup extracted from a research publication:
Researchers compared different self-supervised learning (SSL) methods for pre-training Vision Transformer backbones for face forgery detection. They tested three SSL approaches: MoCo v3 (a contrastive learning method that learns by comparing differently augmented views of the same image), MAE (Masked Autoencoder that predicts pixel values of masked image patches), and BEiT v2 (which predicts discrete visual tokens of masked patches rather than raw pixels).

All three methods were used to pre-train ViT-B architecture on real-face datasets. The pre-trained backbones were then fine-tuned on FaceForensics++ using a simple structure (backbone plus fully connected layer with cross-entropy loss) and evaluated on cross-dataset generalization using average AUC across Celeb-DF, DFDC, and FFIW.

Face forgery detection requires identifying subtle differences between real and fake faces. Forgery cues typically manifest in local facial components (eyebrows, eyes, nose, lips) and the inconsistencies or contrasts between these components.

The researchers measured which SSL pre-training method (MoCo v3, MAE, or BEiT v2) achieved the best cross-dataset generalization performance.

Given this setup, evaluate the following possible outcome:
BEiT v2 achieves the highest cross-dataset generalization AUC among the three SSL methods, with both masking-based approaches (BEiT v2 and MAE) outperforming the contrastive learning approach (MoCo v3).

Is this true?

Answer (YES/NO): NO